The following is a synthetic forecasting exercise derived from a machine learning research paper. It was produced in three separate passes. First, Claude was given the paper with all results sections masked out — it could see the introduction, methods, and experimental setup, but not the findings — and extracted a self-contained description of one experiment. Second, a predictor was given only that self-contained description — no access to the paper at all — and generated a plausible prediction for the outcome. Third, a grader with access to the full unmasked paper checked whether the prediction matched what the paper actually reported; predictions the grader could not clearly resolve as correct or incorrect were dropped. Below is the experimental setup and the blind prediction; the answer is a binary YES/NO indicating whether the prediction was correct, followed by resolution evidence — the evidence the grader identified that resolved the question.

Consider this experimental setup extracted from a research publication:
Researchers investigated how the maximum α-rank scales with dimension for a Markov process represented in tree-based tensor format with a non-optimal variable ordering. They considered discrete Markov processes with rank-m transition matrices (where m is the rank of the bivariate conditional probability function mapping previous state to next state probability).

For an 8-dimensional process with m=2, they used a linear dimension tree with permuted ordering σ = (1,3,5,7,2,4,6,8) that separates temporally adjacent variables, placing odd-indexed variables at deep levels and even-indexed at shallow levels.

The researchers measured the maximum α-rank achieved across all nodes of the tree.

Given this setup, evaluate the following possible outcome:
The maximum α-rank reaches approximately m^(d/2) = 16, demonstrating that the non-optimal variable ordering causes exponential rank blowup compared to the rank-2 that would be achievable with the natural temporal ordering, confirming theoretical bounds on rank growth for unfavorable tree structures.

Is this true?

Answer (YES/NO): NO